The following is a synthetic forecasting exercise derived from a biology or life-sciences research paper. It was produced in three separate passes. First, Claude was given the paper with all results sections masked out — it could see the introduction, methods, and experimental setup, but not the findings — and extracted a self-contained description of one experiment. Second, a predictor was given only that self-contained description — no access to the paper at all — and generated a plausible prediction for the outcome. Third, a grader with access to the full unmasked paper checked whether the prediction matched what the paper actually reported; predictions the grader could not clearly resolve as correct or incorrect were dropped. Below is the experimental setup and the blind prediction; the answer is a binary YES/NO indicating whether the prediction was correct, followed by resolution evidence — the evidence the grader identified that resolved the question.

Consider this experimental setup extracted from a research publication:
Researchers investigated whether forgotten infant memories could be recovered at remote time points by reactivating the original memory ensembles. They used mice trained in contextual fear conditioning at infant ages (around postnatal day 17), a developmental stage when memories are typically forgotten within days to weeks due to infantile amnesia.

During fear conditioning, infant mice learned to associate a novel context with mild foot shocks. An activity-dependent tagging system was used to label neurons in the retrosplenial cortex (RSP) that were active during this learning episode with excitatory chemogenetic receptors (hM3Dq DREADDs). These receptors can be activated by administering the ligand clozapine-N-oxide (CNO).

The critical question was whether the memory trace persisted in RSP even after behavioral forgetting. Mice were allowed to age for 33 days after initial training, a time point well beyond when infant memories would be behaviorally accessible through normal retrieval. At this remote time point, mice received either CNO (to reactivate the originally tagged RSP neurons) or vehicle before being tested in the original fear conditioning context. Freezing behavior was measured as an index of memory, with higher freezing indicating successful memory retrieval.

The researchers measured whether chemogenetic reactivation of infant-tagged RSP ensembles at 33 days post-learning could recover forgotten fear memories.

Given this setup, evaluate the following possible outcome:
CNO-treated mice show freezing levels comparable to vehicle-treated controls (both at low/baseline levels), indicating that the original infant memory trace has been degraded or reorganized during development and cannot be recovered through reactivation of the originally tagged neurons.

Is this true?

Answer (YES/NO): NO